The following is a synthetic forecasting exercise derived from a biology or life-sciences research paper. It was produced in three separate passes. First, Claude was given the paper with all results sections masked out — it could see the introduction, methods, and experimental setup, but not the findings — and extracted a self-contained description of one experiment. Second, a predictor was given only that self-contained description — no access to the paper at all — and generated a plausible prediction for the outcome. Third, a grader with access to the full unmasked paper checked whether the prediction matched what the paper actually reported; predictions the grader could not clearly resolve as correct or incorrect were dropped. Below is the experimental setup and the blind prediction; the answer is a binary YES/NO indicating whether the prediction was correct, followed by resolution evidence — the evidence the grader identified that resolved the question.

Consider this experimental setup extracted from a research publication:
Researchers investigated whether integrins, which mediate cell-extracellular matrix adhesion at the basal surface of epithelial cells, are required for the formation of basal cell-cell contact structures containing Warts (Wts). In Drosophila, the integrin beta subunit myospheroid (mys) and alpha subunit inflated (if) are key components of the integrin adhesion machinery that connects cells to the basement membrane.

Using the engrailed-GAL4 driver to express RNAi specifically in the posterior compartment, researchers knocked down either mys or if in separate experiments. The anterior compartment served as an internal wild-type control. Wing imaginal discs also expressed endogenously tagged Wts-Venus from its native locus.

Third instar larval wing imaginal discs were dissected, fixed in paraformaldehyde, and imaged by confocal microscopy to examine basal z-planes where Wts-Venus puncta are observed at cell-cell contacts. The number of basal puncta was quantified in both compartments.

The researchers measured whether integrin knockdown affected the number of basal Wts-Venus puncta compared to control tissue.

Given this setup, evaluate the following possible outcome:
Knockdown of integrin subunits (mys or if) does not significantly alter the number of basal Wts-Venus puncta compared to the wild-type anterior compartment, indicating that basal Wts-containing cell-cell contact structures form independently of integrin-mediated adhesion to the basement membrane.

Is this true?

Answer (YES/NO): NO